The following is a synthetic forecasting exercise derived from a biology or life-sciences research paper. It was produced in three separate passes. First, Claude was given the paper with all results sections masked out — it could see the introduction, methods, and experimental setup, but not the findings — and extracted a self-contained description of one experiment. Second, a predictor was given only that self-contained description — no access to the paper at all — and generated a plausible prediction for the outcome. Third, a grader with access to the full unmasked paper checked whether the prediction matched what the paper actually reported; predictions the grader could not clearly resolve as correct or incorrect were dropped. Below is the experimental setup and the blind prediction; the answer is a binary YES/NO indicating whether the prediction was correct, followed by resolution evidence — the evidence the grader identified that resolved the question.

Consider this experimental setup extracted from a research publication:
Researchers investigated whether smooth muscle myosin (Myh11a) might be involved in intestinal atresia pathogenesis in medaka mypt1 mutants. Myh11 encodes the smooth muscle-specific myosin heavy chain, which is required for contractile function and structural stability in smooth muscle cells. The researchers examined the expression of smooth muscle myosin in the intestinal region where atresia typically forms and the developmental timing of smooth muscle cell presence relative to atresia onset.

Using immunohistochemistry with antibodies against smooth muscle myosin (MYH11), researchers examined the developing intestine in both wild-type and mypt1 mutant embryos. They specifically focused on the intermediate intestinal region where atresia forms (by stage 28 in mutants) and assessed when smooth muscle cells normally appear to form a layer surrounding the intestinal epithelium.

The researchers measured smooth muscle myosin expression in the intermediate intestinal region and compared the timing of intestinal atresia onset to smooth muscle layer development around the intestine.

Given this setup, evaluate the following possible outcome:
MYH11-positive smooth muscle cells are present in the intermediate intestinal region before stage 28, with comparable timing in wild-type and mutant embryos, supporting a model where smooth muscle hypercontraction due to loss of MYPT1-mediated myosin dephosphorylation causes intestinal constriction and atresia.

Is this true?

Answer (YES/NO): NO